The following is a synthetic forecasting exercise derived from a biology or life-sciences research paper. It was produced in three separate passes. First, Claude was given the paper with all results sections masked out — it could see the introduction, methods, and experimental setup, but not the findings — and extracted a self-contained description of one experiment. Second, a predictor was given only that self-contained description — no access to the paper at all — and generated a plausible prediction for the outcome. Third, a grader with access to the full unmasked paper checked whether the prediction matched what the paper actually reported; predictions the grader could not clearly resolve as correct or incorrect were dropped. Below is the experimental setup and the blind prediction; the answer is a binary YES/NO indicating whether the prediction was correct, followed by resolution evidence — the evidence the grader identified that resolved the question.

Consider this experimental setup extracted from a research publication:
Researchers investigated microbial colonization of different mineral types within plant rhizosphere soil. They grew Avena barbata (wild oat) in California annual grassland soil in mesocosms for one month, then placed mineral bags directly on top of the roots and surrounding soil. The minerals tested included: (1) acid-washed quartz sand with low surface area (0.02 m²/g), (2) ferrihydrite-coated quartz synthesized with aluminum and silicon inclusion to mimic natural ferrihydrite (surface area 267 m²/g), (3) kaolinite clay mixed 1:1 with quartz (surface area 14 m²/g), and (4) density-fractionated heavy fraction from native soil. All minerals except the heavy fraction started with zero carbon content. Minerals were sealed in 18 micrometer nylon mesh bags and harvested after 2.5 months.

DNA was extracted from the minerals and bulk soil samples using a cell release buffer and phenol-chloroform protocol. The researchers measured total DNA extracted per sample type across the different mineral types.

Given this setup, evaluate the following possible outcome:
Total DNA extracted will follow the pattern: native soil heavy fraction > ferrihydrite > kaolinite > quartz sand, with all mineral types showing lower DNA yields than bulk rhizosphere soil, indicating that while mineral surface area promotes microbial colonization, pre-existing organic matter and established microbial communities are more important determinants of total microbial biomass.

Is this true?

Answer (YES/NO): NO